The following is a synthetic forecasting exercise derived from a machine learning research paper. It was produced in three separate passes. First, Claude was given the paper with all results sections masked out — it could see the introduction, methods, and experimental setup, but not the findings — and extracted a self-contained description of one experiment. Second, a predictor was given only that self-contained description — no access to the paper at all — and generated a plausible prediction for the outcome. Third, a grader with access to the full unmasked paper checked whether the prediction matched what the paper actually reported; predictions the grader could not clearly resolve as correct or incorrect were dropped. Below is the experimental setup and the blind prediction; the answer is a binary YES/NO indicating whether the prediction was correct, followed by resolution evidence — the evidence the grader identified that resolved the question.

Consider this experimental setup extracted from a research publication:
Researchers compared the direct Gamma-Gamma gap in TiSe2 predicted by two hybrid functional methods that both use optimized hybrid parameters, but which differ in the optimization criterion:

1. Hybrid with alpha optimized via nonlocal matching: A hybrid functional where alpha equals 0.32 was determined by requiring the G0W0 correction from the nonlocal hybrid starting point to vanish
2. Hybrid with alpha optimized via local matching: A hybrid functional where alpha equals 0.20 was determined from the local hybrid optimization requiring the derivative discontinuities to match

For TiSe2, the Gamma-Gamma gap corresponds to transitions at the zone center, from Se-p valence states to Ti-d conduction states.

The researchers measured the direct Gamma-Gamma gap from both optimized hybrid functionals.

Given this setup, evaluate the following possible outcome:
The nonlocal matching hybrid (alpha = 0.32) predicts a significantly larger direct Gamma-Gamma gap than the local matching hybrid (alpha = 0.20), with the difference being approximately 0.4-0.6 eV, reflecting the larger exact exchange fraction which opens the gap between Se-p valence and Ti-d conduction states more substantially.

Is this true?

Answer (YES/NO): YES